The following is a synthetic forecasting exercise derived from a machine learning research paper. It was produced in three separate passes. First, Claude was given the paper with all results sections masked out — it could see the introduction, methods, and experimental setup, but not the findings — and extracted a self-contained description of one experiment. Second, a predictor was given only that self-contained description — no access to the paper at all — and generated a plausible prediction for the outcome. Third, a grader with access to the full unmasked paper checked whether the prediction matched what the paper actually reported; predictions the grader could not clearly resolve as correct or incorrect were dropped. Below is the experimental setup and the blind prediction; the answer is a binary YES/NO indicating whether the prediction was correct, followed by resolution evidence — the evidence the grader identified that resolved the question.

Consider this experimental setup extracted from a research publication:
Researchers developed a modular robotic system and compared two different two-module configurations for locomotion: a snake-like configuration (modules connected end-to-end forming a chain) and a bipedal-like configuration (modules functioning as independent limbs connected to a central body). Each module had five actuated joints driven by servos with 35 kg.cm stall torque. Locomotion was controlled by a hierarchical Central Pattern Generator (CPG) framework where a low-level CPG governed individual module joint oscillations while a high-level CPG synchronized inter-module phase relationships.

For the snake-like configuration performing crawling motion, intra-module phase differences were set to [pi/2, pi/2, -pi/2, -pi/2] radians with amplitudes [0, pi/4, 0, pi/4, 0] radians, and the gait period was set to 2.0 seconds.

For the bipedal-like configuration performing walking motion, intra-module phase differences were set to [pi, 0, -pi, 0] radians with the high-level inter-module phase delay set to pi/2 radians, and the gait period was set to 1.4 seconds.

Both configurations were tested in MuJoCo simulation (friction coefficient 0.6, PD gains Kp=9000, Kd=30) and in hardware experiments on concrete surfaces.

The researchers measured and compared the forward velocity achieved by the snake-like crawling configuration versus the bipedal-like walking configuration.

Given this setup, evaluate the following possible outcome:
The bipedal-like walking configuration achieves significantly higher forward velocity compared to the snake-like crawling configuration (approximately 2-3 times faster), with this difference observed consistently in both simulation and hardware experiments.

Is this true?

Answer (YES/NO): NO